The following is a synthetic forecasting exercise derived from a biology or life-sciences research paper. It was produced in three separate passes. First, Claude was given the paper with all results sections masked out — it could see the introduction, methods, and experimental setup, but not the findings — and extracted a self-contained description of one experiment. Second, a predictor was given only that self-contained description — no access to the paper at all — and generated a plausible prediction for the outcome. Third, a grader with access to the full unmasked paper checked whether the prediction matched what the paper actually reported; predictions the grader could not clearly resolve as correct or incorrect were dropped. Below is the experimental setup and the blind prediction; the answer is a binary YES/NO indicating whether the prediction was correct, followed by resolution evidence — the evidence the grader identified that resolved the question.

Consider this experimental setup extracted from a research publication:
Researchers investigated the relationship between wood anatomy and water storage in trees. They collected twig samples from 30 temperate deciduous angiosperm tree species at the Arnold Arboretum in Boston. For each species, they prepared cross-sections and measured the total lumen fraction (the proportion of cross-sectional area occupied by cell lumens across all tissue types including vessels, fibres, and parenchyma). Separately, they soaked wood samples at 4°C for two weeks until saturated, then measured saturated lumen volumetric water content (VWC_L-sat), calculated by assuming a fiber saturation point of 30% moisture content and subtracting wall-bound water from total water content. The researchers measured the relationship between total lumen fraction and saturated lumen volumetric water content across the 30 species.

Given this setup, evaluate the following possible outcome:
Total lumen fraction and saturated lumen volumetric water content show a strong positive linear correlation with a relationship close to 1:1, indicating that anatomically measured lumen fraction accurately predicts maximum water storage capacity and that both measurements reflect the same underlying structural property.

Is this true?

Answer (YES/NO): YES